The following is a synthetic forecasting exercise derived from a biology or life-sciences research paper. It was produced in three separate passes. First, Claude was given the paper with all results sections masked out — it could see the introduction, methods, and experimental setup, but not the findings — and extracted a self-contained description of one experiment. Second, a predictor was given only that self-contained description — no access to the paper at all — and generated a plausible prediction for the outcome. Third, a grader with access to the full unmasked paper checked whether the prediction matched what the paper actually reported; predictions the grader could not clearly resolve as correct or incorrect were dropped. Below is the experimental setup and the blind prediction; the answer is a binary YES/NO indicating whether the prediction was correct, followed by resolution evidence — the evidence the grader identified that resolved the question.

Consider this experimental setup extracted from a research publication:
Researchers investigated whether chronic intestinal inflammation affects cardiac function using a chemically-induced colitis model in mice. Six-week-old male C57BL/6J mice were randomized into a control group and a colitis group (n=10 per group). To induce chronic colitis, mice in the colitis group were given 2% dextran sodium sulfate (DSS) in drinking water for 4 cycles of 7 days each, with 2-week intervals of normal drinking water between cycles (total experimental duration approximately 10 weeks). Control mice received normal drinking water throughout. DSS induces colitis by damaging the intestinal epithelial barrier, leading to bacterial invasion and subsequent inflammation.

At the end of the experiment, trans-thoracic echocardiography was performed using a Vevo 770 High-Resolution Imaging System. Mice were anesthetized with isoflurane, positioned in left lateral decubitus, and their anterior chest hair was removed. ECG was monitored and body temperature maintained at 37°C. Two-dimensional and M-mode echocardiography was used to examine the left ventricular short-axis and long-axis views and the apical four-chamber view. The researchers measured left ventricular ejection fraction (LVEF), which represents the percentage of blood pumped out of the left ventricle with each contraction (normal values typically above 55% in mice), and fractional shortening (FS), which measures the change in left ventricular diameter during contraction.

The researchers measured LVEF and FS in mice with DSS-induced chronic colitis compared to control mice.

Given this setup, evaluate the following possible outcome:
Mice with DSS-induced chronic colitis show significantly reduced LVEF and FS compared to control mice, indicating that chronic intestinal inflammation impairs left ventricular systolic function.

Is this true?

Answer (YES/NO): YES